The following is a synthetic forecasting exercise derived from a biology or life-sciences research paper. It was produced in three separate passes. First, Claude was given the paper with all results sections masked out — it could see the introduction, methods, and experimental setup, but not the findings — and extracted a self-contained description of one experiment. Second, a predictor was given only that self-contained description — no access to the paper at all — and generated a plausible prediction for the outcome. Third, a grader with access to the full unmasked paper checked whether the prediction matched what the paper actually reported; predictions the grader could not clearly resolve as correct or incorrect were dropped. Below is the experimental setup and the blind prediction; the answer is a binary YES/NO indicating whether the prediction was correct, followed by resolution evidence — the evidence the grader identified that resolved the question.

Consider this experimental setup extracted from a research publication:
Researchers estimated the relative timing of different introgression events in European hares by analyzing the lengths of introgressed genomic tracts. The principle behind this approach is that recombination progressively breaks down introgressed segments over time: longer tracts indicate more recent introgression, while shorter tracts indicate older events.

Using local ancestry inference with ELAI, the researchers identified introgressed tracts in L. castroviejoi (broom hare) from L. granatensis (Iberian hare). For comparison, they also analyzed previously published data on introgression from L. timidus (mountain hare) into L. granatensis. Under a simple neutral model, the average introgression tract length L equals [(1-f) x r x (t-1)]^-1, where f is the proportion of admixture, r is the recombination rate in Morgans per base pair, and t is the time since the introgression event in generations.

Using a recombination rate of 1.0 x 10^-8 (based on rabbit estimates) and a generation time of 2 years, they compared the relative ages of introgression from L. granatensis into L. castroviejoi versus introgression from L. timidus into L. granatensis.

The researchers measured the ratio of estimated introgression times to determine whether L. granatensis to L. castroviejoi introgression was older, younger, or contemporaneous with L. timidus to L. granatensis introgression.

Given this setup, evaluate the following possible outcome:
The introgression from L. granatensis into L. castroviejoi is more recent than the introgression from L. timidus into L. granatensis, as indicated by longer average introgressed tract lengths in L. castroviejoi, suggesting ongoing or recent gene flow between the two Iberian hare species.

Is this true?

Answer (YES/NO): YES